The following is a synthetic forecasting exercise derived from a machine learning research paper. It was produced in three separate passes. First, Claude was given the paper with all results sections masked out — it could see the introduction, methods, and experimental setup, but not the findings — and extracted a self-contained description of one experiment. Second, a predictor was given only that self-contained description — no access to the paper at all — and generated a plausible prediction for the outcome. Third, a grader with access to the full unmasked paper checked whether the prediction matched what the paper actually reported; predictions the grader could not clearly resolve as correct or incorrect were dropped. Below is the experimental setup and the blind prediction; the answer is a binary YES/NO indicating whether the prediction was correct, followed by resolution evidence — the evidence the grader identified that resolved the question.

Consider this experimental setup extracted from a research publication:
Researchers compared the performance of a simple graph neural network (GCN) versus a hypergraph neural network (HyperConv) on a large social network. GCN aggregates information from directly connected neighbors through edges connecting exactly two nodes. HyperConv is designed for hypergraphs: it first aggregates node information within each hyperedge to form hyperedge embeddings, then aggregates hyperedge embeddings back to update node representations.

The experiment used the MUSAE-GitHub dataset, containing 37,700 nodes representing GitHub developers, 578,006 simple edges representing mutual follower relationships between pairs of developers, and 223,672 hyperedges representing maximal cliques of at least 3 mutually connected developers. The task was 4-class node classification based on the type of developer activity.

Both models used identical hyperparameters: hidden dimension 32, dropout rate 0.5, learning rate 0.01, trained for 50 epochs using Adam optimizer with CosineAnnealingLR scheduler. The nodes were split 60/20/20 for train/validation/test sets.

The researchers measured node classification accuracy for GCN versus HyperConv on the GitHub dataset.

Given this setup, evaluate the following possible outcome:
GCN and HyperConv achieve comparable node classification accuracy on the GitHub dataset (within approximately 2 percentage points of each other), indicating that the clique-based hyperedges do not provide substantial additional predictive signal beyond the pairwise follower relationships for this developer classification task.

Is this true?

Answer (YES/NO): NO